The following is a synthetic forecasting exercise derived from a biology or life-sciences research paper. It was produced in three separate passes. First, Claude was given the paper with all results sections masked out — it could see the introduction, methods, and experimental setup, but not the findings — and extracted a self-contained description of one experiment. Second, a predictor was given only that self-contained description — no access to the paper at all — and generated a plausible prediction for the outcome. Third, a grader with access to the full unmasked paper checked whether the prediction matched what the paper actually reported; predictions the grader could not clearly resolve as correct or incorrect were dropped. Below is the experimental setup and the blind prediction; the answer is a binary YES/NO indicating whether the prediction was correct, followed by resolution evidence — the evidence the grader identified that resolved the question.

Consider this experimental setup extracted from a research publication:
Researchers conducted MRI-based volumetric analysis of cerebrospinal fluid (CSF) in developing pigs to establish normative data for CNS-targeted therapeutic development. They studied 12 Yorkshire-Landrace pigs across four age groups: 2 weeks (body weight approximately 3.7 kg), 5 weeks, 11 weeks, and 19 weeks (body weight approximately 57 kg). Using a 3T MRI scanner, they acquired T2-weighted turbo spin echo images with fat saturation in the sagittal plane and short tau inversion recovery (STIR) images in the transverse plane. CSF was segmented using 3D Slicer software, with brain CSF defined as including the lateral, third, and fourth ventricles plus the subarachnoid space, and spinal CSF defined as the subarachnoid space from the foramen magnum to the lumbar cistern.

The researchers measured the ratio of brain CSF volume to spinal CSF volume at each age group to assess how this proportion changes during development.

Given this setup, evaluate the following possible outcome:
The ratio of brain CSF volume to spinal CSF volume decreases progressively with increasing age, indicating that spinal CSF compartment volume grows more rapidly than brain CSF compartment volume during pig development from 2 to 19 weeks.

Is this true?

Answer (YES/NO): YES